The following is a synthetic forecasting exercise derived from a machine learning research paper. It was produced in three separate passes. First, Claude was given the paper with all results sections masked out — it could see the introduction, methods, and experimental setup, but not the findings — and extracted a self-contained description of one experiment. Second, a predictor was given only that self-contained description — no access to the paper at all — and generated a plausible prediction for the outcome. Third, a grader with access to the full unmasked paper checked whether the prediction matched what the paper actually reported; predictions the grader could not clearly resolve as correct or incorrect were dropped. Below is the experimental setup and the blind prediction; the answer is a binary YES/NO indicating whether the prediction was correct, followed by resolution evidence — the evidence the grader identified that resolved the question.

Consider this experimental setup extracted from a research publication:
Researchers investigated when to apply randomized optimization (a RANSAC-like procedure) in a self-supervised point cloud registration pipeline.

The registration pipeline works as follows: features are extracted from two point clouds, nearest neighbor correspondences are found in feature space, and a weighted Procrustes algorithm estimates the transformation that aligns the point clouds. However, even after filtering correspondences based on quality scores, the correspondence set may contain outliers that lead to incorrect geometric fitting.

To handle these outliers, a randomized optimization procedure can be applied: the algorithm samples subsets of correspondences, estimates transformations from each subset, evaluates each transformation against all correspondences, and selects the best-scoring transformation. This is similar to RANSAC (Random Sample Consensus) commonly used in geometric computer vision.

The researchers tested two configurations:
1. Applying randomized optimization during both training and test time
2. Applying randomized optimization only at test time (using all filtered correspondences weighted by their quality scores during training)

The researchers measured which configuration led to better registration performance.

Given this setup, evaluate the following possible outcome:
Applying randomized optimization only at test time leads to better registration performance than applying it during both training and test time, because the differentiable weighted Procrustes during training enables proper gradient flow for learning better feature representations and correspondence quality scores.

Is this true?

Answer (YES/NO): YES